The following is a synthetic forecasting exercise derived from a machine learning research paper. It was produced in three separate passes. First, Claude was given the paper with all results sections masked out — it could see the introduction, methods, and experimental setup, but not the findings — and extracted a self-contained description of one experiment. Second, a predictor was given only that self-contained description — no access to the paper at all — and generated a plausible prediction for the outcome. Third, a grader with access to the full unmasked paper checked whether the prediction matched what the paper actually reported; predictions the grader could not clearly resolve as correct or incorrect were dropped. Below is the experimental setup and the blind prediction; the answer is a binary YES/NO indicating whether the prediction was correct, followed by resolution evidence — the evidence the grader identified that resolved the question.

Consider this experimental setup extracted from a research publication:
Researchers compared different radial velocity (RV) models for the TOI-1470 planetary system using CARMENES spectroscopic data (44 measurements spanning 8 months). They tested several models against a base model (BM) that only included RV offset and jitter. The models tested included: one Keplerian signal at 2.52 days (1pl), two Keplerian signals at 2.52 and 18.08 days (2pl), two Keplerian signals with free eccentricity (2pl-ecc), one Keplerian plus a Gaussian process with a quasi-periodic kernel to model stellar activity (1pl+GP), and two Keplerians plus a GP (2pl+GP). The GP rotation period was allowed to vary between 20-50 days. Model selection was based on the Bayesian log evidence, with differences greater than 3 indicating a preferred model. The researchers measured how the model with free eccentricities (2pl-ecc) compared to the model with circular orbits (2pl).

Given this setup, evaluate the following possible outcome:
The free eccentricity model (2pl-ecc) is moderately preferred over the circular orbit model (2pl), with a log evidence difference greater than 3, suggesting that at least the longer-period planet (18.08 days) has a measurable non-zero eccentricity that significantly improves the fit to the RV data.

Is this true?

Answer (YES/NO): NO